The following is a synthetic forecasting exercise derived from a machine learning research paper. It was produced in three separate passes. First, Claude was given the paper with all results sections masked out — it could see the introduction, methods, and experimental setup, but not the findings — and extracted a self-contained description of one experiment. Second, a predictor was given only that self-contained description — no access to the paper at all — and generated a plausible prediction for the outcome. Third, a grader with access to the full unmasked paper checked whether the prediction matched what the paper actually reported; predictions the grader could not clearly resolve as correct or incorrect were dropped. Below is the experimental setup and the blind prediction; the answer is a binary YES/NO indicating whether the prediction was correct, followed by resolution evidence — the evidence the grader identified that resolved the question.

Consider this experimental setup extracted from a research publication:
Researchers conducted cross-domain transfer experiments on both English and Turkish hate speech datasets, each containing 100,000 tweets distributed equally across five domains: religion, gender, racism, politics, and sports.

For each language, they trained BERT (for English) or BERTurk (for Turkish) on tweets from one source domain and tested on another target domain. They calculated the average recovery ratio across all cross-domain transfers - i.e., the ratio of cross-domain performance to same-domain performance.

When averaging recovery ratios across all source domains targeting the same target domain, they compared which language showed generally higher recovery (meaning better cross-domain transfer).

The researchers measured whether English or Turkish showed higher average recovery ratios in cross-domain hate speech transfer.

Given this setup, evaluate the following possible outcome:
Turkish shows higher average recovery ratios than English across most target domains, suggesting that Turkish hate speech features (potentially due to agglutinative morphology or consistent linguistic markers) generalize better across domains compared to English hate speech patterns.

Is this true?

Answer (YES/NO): NO